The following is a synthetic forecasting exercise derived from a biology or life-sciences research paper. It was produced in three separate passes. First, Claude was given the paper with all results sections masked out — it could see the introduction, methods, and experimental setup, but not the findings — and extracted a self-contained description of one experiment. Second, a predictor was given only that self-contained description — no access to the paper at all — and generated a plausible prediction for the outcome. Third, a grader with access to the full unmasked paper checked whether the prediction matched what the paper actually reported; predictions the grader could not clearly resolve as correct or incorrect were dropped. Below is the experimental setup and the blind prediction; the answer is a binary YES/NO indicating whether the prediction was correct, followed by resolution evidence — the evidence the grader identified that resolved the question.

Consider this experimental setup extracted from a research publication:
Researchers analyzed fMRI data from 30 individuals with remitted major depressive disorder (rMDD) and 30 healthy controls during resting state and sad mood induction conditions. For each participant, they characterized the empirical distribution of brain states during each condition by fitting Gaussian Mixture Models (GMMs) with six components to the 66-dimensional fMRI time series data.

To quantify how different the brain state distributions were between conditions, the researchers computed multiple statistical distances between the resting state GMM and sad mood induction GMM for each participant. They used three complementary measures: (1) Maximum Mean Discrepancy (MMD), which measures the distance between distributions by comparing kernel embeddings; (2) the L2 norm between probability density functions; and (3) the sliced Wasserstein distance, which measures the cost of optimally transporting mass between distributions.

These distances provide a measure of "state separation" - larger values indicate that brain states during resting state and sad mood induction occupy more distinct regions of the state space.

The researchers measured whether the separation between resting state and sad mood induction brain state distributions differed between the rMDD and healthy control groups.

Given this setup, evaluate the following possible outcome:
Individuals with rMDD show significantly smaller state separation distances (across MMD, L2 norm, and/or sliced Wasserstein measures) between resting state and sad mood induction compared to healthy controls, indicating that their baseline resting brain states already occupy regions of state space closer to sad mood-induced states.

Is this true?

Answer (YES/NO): NO